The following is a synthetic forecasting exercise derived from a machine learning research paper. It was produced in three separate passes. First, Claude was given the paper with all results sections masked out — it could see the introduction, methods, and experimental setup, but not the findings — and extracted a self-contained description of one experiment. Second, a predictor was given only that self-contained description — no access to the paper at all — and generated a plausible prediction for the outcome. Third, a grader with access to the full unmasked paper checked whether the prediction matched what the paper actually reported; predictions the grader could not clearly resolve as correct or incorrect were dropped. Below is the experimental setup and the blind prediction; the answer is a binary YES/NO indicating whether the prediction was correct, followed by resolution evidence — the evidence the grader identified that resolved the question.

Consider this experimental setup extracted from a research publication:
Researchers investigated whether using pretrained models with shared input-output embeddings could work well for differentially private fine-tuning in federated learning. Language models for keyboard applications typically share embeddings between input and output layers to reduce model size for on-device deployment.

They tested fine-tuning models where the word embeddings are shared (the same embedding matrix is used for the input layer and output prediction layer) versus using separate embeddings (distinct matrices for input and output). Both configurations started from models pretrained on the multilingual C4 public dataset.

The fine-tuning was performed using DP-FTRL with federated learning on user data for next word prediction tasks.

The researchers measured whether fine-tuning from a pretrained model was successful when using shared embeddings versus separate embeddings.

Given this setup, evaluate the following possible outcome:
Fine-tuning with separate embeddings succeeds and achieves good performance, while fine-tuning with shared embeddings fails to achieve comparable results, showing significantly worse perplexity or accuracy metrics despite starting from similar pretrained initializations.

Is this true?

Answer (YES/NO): NO